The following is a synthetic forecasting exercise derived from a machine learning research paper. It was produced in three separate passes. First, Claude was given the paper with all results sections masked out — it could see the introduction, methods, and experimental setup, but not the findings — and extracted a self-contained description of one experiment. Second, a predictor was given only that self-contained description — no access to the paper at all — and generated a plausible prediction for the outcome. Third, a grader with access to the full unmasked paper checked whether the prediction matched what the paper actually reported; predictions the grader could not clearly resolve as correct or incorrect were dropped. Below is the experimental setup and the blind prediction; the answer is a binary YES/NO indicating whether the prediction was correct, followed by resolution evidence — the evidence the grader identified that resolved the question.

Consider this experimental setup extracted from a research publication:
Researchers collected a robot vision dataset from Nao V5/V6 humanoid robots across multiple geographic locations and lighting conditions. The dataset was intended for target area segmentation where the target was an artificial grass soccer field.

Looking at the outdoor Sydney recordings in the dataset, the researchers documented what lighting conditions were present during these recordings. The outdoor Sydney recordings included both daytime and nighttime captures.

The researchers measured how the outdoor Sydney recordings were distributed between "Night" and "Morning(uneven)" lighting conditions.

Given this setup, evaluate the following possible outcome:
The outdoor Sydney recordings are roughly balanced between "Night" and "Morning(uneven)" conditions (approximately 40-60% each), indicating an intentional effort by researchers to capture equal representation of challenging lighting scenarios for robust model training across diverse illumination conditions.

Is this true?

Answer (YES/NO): NO